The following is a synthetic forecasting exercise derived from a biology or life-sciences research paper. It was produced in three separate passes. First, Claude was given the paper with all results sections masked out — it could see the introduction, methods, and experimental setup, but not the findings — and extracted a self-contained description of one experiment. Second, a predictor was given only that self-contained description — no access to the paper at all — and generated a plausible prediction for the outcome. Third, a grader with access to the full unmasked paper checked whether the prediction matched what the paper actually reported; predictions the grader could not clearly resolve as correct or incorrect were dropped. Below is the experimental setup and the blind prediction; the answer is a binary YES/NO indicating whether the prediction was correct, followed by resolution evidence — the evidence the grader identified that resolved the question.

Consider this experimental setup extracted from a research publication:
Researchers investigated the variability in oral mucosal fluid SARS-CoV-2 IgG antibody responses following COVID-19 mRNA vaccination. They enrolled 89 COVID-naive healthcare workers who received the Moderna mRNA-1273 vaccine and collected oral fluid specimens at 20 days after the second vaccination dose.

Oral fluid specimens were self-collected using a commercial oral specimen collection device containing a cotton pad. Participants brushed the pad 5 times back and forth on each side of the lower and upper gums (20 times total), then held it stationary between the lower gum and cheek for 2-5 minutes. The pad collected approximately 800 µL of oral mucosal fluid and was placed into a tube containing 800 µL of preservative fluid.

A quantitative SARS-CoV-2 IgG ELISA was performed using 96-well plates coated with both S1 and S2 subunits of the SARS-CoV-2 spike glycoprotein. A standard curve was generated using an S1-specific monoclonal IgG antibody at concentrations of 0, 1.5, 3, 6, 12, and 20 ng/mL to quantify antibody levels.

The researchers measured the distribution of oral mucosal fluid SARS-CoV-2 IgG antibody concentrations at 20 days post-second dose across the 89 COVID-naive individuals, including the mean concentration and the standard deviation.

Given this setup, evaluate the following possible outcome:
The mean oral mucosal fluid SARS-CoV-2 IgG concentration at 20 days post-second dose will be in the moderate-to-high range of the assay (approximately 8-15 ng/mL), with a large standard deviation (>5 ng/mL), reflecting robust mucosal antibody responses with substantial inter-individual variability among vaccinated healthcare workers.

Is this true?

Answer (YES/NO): NO